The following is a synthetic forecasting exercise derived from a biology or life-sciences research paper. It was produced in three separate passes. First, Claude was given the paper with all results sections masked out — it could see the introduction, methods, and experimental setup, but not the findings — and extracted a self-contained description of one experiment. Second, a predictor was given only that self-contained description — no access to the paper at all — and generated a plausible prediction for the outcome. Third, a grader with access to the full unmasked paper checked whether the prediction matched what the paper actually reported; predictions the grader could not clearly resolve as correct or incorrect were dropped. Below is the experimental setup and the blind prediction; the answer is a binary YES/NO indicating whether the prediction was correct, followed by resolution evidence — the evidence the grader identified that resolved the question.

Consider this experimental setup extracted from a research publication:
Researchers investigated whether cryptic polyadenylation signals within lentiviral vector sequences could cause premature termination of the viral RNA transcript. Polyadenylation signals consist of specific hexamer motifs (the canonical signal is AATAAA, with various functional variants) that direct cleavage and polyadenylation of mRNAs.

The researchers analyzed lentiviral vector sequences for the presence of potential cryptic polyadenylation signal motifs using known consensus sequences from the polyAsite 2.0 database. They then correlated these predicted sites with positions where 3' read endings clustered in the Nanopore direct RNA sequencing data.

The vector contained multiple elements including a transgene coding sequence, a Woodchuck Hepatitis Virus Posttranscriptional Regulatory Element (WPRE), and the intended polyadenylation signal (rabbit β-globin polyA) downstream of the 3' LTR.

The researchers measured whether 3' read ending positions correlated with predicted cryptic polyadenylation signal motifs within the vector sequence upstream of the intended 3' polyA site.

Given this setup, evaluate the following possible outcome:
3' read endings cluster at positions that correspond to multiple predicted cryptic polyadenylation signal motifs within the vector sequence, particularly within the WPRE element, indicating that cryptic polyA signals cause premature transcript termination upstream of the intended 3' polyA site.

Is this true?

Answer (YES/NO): NO